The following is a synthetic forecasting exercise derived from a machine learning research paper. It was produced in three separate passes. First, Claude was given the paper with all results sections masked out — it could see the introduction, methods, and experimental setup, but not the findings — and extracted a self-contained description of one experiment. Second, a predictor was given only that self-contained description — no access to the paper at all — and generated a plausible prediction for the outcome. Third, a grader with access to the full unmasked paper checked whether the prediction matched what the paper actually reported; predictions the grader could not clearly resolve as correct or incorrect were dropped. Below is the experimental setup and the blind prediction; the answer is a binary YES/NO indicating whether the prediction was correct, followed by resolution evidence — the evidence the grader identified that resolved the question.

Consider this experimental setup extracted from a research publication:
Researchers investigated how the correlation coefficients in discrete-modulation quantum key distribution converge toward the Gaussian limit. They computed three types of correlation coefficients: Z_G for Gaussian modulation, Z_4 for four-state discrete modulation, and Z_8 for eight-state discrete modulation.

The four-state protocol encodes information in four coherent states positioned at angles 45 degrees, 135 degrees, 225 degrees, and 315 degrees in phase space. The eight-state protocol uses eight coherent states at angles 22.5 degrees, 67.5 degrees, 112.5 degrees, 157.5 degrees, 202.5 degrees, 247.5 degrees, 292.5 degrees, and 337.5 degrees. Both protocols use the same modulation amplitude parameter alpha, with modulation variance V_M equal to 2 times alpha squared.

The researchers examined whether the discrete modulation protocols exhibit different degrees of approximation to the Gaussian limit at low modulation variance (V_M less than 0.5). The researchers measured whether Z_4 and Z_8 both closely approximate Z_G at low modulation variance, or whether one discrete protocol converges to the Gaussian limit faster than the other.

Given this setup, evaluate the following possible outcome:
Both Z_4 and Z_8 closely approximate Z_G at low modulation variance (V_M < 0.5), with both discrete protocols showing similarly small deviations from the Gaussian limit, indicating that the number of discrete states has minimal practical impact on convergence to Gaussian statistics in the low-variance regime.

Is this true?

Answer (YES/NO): YES